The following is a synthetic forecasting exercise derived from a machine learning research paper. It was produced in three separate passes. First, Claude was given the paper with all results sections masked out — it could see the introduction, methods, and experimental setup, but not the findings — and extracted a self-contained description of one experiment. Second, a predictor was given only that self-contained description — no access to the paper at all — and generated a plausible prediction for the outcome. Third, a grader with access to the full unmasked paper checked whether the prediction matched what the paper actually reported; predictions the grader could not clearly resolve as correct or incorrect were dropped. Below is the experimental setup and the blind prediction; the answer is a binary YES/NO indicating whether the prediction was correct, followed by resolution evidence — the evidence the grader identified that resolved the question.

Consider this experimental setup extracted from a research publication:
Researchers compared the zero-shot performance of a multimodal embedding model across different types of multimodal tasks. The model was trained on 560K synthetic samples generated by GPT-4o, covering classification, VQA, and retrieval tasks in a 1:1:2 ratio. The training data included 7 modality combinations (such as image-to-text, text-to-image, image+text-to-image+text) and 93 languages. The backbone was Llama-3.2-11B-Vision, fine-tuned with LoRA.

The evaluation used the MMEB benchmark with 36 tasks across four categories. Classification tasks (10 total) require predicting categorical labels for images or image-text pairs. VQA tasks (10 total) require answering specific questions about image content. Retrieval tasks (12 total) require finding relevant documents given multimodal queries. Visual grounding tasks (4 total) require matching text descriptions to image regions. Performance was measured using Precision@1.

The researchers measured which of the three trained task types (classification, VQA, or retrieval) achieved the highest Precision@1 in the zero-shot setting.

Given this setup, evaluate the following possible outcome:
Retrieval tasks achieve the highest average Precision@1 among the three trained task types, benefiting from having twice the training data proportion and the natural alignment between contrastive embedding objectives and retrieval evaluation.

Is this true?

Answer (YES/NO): NO